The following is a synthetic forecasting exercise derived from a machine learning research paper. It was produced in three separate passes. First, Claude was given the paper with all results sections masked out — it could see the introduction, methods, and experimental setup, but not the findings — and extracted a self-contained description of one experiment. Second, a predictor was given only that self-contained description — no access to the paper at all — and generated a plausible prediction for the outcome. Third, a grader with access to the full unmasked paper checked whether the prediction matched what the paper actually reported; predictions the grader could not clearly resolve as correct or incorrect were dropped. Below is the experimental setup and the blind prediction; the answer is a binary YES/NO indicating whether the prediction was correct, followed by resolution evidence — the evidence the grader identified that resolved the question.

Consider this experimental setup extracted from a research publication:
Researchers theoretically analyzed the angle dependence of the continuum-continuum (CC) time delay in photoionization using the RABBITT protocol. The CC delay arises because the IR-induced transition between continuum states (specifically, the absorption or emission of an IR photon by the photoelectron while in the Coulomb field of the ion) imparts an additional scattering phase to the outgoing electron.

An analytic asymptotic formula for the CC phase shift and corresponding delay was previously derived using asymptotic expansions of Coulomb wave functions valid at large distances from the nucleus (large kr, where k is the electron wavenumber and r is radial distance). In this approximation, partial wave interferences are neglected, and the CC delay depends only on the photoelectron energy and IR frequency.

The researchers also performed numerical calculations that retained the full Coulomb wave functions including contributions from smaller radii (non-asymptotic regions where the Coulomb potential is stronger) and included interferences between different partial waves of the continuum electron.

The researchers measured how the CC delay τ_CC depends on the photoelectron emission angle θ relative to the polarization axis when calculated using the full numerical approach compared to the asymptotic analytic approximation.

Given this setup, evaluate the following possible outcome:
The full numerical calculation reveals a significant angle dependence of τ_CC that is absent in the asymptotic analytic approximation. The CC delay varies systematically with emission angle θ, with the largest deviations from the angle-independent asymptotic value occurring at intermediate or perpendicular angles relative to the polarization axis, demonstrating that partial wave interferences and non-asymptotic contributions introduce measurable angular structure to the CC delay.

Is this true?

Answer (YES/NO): NO